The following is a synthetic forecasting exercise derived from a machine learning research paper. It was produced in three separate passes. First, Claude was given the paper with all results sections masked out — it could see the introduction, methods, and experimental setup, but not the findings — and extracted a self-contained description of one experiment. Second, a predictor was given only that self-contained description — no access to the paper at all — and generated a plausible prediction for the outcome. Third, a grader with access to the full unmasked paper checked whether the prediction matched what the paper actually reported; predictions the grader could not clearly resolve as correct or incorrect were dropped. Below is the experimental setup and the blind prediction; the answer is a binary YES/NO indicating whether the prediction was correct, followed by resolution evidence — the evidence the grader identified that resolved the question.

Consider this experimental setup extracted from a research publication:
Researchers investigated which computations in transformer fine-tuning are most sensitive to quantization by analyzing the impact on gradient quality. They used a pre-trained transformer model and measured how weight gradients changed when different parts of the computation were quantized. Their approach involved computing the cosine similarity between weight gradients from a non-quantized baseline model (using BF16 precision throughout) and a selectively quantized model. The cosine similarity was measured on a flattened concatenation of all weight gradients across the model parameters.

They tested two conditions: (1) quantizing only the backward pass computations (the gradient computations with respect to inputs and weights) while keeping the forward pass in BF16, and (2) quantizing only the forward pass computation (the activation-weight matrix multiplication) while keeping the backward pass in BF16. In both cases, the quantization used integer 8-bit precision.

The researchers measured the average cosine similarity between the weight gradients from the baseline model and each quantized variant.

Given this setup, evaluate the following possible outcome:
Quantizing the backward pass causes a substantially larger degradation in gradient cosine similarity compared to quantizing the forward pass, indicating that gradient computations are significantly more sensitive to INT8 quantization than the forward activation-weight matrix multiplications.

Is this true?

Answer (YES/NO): NO